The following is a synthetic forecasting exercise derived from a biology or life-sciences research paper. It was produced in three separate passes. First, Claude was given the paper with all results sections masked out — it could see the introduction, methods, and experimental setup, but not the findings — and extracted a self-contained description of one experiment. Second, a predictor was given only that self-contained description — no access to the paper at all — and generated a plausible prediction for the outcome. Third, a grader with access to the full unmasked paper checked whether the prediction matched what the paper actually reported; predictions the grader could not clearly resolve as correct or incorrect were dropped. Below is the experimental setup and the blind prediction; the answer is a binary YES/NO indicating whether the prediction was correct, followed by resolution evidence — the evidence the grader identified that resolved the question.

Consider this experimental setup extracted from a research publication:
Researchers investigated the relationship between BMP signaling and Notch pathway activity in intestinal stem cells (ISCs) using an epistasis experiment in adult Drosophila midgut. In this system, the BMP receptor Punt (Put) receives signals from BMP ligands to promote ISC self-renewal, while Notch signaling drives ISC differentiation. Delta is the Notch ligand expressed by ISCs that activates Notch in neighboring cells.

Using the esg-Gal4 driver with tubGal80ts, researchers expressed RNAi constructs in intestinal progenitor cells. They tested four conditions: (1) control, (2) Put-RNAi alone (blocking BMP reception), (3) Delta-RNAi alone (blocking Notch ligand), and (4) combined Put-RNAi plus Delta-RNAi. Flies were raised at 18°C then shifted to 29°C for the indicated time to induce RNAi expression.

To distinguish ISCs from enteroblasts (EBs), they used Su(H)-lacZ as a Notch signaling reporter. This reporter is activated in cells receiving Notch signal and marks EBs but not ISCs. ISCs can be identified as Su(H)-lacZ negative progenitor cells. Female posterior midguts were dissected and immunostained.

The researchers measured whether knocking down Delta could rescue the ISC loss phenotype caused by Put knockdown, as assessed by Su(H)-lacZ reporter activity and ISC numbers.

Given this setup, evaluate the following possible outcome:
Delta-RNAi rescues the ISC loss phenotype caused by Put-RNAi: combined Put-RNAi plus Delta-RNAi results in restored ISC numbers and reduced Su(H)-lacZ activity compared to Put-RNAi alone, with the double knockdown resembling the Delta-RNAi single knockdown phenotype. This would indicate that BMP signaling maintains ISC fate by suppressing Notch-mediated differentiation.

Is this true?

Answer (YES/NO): NO